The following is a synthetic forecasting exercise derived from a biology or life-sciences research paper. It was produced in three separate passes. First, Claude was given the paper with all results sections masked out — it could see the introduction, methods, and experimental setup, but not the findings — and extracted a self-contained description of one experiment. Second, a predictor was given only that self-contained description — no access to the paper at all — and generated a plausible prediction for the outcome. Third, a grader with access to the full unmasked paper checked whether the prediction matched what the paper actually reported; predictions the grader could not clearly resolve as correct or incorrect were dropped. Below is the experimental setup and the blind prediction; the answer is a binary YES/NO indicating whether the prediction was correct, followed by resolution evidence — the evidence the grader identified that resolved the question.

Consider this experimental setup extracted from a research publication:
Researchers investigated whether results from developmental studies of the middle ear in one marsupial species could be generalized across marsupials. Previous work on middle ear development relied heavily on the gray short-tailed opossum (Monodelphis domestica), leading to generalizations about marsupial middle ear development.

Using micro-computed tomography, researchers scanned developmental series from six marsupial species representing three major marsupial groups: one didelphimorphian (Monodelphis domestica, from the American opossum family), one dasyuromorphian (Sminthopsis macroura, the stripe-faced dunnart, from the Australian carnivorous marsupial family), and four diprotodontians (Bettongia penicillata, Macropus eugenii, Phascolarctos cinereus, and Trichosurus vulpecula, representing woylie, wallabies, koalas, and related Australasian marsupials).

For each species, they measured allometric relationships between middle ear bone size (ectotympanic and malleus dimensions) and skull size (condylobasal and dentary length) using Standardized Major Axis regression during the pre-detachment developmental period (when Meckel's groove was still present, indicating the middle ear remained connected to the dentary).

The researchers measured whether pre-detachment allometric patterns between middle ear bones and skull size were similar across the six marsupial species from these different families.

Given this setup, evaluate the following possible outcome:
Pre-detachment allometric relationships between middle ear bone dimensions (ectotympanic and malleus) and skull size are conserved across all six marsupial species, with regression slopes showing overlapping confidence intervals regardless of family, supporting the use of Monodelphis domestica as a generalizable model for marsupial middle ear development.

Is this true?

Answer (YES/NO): NO